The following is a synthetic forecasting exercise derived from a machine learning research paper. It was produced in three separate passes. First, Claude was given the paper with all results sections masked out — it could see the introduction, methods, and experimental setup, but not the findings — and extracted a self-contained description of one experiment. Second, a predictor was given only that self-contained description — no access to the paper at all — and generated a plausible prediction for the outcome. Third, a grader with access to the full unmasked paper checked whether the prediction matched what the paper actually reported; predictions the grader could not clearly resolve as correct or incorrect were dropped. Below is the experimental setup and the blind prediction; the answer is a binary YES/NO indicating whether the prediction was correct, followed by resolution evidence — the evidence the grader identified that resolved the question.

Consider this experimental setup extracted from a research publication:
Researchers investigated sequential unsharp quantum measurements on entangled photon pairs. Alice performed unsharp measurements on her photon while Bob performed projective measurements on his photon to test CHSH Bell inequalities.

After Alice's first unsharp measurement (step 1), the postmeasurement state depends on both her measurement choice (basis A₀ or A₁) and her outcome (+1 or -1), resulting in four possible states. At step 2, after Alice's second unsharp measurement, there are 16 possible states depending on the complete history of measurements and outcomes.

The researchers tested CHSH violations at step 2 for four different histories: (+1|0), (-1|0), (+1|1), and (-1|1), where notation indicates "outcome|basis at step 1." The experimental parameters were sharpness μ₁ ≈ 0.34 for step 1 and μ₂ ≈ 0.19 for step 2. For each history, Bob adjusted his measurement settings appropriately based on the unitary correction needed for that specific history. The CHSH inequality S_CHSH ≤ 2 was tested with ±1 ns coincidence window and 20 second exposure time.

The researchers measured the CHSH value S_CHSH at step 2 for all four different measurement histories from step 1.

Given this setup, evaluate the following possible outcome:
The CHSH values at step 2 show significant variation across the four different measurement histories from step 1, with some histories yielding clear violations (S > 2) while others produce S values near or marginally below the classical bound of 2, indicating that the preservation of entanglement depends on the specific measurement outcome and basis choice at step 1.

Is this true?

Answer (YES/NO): NO